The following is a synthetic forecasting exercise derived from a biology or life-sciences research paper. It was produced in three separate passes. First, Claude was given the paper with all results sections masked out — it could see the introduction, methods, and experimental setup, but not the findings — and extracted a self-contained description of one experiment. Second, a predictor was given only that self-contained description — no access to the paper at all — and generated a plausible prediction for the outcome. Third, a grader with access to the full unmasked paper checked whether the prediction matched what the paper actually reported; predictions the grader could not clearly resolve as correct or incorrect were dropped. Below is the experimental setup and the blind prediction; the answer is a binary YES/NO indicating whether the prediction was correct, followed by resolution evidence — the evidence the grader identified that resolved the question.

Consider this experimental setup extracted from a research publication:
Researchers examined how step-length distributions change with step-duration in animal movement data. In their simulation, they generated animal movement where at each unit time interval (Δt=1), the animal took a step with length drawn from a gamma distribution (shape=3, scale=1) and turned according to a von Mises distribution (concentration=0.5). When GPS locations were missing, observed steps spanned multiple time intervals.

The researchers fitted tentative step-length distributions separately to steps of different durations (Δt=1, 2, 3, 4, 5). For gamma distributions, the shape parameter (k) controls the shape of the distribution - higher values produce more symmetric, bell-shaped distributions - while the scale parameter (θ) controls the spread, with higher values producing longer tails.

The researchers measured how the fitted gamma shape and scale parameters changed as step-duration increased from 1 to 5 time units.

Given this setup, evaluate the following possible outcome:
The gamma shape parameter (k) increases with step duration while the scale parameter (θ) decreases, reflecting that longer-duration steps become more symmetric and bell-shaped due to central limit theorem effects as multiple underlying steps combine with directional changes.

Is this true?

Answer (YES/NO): NO